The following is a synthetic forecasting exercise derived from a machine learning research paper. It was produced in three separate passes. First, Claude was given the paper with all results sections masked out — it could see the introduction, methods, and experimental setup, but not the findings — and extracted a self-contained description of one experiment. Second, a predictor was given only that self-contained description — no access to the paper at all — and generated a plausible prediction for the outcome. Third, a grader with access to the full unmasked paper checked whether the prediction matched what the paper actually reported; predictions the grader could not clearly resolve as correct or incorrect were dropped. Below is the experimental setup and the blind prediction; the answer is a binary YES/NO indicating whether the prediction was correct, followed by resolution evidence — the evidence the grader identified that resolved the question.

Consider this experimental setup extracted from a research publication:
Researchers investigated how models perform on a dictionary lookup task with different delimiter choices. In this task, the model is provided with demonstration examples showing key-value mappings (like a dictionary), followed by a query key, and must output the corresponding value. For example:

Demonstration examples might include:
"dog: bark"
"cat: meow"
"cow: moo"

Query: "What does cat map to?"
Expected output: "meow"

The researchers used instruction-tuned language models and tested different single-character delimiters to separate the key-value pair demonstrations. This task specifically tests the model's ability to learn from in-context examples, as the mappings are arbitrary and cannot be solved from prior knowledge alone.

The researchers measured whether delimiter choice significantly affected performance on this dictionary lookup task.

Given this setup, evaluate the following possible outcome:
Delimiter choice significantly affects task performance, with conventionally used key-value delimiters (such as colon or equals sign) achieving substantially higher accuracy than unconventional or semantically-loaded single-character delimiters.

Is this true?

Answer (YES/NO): NO